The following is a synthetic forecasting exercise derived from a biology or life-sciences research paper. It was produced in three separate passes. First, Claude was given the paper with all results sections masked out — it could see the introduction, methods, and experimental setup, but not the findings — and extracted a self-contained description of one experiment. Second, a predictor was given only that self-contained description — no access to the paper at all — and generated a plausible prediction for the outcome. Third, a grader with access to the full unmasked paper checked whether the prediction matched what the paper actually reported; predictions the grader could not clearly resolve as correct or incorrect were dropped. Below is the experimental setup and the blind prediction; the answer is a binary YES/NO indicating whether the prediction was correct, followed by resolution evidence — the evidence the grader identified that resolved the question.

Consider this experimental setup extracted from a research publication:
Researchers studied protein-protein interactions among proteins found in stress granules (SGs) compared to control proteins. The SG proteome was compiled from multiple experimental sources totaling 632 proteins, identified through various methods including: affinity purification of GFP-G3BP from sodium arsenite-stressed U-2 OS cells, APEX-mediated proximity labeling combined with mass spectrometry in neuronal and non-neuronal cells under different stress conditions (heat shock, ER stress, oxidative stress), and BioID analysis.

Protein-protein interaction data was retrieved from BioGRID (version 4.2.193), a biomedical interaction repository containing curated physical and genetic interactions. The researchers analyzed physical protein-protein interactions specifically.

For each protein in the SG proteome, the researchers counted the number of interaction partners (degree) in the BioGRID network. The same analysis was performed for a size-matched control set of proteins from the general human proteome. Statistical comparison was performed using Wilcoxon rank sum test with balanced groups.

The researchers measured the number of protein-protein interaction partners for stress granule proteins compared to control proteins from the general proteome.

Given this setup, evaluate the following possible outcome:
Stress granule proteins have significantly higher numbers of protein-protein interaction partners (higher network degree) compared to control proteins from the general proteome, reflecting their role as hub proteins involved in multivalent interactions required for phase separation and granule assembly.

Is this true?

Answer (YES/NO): YES